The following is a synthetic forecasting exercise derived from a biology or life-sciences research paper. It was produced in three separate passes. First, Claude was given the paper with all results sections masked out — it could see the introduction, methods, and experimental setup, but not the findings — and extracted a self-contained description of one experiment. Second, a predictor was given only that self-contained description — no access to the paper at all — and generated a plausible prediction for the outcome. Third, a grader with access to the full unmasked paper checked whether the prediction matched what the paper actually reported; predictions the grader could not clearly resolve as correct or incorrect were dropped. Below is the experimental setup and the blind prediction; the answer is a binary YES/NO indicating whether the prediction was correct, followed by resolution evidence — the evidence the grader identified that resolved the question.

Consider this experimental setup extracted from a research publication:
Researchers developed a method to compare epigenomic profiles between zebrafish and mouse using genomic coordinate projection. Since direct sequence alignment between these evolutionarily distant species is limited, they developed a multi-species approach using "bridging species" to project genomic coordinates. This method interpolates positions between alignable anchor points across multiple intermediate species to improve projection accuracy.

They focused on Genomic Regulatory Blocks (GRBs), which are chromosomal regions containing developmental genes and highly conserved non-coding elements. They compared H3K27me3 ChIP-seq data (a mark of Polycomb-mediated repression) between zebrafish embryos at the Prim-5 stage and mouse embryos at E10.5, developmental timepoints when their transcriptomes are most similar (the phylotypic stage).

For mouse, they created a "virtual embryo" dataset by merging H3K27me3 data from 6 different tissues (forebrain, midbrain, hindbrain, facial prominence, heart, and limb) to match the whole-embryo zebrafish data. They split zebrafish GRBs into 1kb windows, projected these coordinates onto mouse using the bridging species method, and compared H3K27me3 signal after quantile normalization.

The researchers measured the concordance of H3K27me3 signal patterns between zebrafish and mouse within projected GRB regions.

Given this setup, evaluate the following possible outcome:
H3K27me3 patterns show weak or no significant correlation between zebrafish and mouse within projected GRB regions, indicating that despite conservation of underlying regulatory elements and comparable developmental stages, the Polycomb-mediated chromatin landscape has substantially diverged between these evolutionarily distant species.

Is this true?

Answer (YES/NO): NO